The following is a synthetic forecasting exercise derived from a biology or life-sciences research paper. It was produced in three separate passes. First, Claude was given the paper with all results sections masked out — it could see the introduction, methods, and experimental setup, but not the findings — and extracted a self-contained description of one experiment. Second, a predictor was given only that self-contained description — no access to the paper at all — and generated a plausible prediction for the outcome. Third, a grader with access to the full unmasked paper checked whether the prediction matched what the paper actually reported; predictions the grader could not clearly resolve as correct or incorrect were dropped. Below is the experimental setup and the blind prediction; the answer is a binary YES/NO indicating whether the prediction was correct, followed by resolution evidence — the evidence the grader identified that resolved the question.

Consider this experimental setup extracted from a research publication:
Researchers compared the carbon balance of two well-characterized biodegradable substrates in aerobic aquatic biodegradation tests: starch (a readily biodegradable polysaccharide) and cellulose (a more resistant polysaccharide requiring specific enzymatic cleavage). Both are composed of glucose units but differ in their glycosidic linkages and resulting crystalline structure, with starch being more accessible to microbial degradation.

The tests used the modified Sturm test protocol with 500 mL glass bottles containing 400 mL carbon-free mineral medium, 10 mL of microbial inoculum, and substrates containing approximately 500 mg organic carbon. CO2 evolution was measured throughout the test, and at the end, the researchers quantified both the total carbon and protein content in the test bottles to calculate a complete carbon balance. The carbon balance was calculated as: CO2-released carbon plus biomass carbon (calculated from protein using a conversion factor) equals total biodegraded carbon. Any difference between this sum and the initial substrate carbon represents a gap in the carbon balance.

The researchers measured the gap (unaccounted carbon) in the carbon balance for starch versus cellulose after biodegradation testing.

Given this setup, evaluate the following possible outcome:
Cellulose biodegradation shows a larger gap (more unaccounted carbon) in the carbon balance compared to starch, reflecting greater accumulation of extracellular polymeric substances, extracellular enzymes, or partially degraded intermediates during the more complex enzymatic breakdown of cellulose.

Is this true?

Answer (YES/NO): NO